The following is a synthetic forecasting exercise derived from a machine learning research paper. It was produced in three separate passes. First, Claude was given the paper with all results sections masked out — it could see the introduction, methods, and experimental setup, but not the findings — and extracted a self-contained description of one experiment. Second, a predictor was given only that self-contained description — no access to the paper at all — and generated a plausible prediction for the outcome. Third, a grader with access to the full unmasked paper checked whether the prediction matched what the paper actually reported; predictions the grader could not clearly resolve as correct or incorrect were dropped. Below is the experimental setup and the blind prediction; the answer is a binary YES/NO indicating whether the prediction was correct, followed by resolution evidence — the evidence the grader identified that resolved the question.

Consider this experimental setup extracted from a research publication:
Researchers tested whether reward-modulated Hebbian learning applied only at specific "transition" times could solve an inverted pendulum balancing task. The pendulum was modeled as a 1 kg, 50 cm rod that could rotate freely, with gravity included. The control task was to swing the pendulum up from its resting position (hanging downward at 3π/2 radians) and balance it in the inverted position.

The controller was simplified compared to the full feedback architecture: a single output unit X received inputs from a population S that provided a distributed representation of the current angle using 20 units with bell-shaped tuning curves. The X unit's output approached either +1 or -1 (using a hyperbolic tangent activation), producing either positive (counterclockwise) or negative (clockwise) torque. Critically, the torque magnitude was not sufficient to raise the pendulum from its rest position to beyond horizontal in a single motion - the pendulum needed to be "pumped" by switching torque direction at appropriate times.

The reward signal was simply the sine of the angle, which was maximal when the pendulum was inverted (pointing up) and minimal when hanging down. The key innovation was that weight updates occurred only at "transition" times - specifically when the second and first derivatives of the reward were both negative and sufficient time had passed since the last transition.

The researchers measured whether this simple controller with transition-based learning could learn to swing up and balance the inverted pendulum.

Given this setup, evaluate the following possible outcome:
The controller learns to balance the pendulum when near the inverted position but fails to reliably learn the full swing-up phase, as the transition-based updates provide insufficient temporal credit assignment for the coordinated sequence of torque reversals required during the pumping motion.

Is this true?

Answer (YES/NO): NO